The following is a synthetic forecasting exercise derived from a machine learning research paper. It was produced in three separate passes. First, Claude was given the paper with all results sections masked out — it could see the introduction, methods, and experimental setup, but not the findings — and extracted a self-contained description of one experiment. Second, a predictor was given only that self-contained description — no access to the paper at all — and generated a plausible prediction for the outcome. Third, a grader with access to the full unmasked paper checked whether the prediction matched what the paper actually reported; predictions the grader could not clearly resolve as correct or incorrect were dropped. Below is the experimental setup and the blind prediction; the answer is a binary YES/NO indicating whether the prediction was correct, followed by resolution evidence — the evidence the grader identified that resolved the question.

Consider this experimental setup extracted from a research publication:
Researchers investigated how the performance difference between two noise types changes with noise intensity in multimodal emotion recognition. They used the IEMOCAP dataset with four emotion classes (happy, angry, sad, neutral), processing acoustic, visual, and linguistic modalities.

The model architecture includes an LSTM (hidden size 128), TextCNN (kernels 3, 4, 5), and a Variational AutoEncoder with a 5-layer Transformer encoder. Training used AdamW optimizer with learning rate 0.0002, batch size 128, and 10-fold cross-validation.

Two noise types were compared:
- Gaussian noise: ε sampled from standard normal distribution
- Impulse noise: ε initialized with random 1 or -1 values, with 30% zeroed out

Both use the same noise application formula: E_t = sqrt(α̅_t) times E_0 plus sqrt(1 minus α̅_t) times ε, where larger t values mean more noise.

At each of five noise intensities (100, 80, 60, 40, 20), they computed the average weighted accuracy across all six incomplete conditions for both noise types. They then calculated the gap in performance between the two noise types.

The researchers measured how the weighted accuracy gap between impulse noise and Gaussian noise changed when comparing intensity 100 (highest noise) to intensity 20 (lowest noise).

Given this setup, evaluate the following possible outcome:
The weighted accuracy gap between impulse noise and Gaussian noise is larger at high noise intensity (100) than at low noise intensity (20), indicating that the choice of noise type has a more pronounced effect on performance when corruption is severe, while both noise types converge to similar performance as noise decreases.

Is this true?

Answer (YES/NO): NO